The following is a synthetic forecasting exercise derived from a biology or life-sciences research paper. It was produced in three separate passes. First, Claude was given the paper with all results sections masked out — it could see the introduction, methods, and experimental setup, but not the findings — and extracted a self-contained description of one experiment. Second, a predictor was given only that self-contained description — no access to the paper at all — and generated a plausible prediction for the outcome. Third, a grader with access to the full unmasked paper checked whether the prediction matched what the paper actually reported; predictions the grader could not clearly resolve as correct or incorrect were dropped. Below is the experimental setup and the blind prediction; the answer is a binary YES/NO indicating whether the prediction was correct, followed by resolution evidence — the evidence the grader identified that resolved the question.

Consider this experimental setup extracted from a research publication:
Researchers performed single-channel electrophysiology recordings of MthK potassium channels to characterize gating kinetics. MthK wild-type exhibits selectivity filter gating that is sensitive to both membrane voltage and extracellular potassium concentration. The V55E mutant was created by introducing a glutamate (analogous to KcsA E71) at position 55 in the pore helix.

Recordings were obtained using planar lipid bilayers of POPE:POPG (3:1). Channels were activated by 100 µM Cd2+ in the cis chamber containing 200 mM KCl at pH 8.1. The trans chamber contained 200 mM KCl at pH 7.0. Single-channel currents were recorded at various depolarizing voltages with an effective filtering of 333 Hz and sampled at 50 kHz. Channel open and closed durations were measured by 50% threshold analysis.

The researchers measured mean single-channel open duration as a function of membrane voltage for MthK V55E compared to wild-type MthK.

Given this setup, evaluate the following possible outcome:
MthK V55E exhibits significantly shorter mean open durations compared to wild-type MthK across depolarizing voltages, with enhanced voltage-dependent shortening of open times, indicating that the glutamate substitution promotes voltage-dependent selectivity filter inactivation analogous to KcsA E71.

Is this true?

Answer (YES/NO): NO